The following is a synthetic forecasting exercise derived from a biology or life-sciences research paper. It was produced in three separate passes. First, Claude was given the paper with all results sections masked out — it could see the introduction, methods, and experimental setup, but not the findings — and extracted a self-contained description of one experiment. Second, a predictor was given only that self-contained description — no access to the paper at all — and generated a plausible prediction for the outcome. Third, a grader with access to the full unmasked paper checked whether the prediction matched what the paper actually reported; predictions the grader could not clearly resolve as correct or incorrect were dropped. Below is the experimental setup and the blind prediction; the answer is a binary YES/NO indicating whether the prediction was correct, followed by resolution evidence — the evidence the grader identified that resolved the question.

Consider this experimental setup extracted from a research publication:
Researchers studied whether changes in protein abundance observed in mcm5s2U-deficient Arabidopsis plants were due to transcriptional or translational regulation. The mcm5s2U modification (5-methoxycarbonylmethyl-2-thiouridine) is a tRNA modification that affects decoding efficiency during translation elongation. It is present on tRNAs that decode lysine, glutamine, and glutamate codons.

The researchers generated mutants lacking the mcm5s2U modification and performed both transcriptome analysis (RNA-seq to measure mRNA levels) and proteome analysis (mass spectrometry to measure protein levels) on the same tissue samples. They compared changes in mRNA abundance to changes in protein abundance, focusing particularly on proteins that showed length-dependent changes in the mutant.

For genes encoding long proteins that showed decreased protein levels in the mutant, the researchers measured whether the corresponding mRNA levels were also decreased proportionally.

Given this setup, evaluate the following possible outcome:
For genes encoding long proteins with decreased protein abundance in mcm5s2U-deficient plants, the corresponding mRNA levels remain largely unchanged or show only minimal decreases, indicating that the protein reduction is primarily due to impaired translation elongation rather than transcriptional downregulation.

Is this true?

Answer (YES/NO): YES